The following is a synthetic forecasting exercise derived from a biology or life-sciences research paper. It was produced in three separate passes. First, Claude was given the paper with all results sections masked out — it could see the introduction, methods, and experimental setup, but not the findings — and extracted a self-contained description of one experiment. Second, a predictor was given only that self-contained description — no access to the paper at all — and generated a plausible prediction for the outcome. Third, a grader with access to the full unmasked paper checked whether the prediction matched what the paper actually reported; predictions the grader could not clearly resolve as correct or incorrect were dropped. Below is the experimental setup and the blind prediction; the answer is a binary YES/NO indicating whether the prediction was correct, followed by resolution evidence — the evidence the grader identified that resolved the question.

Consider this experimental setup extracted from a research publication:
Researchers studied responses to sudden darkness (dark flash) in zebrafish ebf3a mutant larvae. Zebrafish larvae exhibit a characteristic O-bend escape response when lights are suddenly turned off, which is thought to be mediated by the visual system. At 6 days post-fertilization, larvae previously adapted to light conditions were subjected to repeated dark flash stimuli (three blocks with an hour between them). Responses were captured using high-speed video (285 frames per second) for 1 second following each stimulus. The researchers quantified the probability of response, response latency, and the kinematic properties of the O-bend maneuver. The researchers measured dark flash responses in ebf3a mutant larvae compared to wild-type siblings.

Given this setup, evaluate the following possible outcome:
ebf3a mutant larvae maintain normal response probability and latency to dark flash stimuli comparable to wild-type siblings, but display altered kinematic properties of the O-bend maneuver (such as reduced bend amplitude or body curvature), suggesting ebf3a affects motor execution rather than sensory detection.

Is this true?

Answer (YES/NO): NO